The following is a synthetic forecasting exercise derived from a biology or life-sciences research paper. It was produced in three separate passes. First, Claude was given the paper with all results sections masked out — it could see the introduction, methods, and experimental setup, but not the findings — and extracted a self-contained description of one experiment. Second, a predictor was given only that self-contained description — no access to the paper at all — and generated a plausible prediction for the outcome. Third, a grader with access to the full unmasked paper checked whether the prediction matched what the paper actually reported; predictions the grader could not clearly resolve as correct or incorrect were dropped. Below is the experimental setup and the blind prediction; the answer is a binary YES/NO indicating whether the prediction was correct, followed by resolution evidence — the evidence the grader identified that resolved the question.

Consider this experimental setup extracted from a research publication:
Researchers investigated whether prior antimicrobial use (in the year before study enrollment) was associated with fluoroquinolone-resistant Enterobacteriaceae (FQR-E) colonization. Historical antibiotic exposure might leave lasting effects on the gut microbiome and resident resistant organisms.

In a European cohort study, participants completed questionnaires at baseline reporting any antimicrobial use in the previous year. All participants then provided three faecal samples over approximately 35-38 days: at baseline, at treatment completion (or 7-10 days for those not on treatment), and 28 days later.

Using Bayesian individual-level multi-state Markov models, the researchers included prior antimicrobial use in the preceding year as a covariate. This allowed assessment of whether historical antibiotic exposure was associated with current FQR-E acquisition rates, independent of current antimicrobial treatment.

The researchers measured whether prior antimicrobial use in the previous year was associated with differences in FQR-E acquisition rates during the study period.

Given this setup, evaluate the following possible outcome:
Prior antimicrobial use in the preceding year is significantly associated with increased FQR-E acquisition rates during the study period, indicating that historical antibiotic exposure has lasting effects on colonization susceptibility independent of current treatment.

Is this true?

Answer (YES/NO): NO